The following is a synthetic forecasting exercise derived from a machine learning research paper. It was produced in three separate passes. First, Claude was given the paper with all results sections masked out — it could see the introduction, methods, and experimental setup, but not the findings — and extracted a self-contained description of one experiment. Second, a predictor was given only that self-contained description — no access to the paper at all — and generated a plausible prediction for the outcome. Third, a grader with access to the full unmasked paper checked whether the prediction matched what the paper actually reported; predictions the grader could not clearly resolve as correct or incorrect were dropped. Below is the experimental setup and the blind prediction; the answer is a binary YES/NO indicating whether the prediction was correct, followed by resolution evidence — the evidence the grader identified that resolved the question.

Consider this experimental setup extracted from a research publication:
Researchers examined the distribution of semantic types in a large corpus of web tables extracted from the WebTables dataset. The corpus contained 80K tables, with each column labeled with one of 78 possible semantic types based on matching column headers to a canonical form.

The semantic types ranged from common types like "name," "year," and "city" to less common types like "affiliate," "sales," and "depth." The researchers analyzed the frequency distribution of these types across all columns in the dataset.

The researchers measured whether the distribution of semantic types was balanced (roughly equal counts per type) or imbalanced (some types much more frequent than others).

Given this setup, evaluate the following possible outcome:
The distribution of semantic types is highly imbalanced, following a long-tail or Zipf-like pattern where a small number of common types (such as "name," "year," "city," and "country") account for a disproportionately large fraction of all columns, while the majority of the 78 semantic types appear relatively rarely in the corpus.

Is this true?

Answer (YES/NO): YES